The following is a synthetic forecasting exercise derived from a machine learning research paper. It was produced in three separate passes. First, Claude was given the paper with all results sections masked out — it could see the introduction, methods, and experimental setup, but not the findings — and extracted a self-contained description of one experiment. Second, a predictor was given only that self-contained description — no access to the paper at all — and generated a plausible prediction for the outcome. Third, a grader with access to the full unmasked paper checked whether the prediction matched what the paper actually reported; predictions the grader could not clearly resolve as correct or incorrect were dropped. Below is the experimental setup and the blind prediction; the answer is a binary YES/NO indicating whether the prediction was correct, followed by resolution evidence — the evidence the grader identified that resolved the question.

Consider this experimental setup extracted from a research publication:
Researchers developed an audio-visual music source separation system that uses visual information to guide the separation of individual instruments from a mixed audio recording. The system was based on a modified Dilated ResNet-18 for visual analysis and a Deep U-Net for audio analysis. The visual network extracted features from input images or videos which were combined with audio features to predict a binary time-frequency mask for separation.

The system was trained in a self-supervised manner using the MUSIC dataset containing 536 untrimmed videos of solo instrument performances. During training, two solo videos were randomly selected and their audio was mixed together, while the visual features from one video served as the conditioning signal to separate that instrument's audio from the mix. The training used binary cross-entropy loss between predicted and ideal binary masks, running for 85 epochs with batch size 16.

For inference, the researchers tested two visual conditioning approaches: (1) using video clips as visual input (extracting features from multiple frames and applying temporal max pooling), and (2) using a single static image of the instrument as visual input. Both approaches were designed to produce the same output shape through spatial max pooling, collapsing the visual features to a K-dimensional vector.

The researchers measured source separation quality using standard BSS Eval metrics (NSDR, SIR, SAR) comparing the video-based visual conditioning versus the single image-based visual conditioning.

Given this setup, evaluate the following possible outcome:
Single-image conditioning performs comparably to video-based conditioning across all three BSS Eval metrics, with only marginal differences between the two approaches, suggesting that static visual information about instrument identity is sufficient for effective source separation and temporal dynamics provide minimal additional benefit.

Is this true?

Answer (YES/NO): NO